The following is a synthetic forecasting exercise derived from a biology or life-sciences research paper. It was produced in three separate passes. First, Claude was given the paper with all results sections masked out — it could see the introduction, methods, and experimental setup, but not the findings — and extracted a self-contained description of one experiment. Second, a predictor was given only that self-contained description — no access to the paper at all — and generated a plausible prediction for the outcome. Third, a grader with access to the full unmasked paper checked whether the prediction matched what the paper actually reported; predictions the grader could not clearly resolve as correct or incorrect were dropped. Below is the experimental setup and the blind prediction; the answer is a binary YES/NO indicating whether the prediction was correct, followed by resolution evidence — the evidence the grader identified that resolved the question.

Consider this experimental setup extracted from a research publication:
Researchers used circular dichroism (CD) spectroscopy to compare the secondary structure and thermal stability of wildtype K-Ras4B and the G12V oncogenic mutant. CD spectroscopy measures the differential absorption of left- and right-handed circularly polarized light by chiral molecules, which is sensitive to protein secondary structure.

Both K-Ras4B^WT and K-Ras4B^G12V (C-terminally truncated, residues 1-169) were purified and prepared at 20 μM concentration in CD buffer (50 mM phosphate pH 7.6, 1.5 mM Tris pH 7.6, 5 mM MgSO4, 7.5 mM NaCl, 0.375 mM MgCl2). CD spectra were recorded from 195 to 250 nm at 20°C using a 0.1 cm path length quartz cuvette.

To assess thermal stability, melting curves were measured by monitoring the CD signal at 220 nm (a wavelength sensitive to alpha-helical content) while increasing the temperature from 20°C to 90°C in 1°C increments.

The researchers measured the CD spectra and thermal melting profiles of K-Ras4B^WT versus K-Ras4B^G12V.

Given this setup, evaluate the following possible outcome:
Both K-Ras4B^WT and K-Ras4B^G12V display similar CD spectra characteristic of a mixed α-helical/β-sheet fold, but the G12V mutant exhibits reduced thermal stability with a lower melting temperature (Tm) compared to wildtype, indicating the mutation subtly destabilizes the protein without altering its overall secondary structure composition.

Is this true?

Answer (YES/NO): NO